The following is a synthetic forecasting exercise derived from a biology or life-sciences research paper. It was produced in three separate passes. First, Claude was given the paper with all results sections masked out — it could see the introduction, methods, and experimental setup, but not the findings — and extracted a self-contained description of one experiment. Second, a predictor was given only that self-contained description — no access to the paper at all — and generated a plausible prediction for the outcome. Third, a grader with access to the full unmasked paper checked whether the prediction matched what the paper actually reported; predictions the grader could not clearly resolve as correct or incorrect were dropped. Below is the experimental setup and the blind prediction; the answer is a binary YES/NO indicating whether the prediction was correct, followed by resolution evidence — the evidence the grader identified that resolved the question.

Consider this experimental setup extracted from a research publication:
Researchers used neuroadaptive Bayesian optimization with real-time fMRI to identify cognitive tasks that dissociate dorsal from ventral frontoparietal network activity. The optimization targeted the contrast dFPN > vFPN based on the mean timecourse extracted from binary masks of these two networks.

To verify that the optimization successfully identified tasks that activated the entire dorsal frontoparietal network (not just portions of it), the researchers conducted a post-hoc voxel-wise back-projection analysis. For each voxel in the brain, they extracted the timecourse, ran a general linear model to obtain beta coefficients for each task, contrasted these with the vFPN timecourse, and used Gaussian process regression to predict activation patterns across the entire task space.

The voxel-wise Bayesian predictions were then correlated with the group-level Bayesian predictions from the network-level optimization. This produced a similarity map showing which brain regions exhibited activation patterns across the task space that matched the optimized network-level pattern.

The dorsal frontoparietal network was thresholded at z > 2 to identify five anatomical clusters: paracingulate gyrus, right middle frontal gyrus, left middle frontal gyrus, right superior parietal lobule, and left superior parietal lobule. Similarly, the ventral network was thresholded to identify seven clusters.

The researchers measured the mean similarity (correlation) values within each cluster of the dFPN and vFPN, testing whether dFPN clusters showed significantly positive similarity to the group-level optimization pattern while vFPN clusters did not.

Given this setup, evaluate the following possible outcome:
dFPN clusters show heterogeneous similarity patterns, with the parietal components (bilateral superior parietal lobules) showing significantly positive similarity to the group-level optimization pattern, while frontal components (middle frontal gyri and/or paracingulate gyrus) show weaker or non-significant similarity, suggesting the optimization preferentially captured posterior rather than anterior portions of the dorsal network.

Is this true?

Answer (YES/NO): NO